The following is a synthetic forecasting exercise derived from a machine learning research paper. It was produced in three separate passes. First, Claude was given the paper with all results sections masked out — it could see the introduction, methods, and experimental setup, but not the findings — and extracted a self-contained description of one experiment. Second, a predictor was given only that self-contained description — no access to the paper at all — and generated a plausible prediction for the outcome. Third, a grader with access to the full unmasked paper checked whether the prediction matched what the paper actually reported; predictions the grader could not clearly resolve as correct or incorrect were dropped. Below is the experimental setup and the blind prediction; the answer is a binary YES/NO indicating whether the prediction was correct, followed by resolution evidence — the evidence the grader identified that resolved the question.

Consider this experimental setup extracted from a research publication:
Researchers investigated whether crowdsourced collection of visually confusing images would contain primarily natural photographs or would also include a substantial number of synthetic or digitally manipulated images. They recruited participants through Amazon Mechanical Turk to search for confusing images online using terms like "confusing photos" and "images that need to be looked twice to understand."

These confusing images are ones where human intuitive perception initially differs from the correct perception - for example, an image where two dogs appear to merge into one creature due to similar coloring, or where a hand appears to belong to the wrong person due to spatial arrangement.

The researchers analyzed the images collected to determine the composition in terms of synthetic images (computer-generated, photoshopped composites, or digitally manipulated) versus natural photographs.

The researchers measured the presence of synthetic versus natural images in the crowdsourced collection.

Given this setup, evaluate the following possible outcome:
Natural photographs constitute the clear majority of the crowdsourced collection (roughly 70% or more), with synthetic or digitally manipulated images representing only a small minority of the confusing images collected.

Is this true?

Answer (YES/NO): NO